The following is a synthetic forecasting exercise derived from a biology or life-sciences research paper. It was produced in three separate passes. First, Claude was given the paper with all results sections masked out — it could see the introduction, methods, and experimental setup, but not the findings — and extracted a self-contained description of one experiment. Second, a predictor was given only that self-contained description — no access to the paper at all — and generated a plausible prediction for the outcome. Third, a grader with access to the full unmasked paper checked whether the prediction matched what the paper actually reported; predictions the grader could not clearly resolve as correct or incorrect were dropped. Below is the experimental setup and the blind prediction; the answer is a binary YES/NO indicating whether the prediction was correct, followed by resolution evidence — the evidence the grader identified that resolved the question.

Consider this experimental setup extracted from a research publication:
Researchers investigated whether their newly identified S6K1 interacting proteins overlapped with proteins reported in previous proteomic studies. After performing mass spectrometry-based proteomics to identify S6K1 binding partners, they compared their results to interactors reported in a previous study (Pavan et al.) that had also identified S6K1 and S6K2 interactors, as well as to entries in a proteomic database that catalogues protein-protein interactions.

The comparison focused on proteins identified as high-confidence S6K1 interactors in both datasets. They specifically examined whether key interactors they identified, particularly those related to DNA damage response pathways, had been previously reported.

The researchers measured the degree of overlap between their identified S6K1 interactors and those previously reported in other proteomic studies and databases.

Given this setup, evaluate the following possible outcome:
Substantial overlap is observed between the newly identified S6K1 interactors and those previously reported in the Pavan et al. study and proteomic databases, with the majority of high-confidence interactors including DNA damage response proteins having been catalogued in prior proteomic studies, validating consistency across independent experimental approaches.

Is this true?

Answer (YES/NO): NO